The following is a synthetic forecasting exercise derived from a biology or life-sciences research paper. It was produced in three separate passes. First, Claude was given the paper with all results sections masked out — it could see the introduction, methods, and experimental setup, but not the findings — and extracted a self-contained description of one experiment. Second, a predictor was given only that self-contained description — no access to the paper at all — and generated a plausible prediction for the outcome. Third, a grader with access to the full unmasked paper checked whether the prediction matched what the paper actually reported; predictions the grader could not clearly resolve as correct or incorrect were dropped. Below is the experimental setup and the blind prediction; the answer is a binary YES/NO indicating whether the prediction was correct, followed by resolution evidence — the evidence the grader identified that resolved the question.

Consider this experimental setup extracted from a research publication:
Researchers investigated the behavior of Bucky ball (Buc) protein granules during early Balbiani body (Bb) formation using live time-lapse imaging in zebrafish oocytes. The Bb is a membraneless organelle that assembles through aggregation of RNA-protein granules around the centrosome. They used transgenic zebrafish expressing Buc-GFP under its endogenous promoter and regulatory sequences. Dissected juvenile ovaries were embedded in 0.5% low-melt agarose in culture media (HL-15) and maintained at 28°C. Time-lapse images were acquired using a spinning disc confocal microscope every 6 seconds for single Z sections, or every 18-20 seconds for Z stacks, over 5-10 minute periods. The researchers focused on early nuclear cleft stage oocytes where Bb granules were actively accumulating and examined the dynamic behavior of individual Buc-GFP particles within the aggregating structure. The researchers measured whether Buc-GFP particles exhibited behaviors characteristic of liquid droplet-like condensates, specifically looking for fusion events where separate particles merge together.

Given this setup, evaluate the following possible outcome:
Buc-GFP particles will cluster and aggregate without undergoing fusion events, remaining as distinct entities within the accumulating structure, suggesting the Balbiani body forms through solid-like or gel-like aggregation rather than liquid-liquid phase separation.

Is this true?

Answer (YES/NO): NO